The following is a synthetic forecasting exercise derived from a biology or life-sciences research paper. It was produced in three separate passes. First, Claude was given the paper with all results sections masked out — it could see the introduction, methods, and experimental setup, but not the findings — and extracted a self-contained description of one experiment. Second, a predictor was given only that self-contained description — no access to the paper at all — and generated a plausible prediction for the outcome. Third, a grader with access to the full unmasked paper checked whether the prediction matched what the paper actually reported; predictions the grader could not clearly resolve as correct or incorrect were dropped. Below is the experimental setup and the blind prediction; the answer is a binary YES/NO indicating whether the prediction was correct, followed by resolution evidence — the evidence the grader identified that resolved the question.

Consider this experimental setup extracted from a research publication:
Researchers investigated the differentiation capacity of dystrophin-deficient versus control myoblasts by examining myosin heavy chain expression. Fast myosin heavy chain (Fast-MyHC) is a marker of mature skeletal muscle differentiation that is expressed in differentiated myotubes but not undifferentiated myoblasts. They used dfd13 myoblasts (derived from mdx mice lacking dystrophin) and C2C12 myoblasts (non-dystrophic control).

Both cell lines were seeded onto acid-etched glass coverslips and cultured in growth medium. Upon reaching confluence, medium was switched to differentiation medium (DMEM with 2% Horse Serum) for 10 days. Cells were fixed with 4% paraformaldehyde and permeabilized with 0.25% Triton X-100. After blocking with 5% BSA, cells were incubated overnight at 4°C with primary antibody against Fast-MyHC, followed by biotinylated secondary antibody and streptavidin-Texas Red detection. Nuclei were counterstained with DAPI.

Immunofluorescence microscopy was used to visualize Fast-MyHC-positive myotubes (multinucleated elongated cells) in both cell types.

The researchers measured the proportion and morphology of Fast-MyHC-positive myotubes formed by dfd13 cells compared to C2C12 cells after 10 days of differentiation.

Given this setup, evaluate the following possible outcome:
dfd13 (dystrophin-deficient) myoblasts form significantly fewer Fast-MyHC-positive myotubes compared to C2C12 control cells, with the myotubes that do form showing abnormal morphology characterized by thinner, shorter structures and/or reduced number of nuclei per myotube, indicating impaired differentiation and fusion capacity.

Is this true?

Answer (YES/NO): YES